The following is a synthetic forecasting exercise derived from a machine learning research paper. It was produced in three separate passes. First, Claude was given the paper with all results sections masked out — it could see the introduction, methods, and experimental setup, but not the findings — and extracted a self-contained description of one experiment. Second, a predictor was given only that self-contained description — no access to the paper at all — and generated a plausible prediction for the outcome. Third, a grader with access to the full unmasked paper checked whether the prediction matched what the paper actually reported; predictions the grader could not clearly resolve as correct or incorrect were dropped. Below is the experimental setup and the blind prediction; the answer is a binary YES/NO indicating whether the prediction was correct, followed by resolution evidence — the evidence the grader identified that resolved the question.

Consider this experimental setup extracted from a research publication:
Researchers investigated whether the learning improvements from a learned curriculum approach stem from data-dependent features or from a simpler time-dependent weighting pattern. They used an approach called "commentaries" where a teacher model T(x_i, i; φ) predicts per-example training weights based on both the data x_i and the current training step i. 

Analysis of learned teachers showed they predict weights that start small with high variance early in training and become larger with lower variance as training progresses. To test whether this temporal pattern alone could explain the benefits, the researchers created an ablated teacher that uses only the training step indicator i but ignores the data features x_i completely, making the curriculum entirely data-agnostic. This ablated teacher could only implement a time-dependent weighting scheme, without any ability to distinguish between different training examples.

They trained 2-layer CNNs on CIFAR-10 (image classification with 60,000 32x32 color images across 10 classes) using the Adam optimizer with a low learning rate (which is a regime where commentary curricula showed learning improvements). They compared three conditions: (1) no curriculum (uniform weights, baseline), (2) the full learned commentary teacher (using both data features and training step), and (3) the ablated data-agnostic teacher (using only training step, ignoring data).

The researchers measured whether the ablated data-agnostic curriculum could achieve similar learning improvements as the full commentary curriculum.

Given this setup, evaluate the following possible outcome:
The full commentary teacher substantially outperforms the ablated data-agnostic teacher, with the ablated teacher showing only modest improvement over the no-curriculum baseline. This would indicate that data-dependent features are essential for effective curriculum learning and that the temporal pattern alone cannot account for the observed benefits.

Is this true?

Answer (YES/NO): NO